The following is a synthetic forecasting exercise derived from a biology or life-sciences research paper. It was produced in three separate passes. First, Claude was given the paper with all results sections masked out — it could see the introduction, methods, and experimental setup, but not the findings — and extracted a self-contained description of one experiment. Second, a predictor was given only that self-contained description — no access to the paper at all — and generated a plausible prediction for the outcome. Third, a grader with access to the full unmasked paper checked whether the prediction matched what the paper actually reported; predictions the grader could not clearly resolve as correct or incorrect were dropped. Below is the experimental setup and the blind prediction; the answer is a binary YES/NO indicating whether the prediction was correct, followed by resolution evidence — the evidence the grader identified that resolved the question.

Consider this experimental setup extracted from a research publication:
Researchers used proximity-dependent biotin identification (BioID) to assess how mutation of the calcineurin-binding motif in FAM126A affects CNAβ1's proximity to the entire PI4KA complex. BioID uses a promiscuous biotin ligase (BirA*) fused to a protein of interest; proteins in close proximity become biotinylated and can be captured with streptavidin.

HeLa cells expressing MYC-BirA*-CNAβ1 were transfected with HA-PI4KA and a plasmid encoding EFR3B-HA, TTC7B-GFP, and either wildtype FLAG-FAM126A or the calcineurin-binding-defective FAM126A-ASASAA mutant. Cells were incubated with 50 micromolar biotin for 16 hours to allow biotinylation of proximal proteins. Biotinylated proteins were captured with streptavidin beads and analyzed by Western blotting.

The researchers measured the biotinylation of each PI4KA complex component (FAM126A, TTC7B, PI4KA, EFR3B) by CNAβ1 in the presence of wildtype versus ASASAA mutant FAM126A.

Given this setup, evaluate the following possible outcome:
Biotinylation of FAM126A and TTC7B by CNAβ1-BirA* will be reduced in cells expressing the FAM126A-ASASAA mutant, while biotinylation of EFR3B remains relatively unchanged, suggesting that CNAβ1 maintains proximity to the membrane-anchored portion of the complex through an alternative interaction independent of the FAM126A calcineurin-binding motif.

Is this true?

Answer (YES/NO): NO